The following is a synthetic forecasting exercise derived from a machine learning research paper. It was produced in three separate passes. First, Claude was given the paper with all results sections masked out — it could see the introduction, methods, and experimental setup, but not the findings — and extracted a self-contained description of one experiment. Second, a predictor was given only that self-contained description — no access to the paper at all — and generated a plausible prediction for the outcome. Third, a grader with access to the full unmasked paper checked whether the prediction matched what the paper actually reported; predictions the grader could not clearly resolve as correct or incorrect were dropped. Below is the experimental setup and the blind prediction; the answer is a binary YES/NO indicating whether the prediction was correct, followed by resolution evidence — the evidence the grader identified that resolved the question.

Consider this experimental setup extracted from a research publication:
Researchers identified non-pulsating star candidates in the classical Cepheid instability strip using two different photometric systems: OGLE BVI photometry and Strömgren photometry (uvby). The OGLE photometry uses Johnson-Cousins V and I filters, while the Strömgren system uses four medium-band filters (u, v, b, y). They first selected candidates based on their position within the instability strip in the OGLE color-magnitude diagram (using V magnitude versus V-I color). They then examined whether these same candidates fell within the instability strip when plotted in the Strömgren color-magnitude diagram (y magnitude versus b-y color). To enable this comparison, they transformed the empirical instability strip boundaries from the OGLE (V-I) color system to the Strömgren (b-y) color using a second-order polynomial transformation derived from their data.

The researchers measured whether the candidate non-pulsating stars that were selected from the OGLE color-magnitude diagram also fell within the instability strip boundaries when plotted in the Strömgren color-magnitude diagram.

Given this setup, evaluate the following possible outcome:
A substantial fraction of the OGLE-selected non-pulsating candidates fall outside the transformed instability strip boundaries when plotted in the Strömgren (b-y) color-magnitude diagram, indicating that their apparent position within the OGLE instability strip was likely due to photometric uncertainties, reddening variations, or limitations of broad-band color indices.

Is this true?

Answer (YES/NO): NO